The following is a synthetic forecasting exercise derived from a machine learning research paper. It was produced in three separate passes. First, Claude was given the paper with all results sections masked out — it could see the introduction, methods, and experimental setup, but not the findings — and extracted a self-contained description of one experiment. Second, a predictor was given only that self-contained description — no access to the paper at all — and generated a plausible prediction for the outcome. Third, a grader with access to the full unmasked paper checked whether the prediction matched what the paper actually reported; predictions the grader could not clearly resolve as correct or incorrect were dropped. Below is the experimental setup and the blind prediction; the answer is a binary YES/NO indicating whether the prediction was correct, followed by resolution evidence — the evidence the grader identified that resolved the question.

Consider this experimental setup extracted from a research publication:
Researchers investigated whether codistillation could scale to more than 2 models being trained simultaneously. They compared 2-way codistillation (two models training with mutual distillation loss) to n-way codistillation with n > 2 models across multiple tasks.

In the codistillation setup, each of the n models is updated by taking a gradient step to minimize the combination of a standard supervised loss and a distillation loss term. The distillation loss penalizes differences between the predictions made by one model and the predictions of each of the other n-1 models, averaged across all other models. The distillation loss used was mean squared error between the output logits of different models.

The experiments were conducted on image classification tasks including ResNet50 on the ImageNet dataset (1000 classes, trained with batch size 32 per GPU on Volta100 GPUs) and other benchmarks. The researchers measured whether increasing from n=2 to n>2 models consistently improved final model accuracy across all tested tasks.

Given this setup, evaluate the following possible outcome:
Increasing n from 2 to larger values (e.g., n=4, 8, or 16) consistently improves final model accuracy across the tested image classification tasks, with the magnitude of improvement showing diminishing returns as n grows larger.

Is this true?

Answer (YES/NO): NO